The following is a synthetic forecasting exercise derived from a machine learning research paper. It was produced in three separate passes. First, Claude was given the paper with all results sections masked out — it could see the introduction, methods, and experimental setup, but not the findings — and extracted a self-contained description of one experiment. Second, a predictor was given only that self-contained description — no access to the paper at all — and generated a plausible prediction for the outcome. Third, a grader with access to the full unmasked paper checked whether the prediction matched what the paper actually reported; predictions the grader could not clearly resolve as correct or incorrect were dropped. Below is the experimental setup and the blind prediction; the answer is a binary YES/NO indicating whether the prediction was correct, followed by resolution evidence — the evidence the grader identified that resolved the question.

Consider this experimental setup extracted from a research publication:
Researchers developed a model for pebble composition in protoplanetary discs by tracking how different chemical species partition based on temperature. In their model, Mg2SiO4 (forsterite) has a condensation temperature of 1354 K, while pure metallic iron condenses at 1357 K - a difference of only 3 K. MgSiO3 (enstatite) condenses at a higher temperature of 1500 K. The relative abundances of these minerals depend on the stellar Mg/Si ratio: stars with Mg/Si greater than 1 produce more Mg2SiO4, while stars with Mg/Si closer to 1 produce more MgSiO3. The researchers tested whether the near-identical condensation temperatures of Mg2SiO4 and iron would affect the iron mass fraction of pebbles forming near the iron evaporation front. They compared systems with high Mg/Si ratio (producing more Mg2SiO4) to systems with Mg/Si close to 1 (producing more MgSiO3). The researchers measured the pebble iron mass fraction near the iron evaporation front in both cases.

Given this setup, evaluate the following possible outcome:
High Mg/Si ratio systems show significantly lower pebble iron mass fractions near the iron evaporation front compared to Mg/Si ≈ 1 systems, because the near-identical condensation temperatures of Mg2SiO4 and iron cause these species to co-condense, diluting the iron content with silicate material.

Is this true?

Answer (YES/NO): YES